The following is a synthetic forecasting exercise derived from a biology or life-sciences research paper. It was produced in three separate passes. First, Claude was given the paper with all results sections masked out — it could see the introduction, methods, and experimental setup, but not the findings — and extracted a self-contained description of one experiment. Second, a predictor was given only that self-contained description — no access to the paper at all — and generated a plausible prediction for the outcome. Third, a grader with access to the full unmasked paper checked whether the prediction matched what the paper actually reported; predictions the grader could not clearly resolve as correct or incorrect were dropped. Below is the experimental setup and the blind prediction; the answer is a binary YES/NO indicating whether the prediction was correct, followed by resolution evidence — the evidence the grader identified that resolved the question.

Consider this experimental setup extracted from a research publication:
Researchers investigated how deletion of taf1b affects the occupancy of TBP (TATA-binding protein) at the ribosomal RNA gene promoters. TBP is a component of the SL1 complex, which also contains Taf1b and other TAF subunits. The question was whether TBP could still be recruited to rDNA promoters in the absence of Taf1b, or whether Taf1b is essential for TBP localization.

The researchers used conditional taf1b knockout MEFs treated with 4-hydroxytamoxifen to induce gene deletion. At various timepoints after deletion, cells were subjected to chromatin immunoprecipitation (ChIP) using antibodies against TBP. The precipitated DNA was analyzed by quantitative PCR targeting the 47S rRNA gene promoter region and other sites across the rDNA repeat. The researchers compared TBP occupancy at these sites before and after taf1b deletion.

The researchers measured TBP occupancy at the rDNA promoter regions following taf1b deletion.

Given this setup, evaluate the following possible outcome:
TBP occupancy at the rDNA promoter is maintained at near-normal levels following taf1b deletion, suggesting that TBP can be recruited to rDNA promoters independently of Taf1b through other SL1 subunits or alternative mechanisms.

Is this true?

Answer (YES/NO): NO